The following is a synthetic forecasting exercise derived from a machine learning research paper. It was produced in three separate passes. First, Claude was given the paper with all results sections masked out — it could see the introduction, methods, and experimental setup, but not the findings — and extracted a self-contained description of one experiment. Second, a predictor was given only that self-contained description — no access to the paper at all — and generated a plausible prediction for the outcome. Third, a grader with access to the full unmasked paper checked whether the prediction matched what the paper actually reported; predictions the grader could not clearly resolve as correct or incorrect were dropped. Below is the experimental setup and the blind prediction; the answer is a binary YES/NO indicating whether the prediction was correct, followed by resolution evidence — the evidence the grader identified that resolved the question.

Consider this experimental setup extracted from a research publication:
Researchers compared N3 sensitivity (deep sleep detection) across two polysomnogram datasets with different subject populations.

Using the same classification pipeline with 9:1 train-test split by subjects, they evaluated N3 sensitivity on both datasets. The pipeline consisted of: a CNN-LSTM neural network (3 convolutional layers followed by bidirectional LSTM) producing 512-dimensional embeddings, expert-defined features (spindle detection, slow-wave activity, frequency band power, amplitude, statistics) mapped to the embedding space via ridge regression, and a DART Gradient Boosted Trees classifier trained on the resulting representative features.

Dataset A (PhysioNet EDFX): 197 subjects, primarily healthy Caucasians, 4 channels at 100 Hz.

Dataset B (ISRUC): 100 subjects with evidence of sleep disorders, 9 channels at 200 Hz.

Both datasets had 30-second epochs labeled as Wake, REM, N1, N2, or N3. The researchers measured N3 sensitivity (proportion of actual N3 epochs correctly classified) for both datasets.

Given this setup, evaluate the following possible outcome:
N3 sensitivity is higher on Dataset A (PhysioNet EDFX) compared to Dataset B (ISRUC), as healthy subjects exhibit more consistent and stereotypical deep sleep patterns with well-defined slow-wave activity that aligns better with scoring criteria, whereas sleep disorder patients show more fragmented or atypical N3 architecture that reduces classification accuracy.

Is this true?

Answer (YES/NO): NO